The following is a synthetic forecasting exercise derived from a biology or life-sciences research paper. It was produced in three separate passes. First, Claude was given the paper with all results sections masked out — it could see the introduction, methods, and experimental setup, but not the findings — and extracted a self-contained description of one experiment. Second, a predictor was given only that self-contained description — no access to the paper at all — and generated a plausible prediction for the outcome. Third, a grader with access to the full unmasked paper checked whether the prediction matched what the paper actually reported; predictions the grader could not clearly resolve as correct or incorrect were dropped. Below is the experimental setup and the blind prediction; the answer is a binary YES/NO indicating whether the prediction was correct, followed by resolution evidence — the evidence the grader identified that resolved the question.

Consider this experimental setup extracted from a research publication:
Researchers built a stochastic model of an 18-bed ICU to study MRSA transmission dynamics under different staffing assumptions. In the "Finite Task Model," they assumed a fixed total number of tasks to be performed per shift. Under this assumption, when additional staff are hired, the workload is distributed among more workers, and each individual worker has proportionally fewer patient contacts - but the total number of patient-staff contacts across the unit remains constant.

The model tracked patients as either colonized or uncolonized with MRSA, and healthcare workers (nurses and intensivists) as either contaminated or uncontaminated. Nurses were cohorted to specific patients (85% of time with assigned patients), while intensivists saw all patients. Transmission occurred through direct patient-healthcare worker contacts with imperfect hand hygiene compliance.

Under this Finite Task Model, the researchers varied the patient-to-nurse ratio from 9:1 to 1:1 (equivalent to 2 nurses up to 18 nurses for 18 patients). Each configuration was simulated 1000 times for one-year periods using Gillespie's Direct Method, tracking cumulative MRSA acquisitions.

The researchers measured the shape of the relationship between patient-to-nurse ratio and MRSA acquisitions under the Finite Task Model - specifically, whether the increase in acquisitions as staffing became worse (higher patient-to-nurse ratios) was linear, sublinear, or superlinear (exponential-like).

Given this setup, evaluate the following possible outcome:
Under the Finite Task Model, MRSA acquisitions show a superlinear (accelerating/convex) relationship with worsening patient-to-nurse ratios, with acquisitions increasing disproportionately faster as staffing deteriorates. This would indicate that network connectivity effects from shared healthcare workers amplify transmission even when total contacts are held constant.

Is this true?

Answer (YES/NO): YES